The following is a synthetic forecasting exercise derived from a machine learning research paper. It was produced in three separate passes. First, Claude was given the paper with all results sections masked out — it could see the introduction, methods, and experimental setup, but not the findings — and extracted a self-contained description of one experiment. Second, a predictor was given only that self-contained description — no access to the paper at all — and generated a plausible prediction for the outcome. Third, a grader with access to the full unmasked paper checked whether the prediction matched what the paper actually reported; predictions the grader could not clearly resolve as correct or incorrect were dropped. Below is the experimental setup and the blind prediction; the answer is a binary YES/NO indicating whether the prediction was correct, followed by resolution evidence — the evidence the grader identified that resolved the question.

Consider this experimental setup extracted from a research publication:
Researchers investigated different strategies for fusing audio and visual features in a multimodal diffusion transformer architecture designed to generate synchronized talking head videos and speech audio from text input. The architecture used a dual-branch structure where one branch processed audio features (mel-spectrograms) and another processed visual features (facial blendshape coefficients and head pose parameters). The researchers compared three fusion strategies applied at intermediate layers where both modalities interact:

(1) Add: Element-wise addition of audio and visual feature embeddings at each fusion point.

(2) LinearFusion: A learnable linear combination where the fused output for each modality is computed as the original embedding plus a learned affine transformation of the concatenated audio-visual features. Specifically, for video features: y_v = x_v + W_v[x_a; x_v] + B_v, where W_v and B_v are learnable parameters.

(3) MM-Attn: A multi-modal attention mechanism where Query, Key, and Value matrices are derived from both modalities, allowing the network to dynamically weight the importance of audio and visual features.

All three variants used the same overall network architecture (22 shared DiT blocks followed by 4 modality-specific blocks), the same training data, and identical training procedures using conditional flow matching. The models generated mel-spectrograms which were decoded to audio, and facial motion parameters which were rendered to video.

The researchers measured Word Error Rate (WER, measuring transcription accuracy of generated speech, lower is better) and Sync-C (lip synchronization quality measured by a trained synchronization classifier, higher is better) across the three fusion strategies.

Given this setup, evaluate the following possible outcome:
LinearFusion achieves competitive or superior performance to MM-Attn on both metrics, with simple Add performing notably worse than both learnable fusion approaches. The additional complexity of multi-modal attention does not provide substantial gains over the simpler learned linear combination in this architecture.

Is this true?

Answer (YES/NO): NO